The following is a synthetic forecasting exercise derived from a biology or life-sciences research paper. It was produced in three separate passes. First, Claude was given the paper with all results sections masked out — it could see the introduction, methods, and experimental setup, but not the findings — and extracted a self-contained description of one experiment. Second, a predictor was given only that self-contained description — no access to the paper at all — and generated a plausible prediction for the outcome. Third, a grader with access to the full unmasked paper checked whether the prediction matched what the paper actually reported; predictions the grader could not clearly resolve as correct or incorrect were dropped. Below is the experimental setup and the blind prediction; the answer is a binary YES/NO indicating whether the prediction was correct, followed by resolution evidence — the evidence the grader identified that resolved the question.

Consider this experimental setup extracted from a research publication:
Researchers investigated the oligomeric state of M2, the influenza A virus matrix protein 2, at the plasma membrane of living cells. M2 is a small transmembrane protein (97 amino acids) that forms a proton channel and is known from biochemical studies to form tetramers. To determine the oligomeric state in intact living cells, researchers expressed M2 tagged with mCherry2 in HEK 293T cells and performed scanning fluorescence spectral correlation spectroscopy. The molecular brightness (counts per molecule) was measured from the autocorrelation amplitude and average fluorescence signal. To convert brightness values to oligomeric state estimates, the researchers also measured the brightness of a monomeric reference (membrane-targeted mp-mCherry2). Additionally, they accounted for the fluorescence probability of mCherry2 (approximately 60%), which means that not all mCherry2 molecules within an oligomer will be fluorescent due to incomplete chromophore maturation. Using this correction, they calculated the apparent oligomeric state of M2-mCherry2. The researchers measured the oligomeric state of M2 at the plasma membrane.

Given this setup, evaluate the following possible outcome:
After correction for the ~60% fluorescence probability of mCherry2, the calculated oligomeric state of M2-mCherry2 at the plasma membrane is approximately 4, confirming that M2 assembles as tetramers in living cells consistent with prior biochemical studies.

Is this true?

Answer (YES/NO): NO